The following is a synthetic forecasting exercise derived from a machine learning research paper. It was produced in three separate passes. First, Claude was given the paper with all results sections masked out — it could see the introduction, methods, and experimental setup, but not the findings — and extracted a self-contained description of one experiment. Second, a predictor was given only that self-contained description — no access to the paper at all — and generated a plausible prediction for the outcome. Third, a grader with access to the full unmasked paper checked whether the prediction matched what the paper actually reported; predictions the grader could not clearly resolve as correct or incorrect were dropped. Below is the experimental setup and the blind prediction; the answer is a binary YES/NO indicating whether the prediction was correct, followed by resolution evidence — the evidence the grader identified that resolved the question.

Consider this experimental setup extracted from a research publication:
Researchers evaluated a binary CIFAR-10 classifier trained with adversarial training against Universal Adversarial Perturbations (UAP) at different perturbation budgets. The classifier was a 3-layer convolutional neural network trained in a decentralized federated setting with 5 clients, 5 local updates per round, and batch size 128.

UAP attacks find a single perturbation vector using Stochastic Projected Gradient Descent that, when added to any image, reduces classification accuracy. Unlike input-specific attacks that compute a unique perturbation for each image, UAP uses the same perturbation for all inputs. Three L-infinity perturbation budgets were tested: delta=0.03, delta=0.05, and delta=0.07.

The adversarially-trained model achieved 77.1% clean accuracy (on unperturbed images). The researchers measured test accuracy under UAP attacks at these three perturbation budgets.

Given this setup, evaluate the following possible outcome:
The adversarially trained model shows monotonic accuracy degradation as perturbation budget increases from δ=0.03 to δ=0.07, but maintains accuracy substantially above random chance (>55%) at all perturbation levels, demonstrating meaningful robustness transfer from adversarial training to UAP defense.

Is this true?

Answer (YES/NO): YES